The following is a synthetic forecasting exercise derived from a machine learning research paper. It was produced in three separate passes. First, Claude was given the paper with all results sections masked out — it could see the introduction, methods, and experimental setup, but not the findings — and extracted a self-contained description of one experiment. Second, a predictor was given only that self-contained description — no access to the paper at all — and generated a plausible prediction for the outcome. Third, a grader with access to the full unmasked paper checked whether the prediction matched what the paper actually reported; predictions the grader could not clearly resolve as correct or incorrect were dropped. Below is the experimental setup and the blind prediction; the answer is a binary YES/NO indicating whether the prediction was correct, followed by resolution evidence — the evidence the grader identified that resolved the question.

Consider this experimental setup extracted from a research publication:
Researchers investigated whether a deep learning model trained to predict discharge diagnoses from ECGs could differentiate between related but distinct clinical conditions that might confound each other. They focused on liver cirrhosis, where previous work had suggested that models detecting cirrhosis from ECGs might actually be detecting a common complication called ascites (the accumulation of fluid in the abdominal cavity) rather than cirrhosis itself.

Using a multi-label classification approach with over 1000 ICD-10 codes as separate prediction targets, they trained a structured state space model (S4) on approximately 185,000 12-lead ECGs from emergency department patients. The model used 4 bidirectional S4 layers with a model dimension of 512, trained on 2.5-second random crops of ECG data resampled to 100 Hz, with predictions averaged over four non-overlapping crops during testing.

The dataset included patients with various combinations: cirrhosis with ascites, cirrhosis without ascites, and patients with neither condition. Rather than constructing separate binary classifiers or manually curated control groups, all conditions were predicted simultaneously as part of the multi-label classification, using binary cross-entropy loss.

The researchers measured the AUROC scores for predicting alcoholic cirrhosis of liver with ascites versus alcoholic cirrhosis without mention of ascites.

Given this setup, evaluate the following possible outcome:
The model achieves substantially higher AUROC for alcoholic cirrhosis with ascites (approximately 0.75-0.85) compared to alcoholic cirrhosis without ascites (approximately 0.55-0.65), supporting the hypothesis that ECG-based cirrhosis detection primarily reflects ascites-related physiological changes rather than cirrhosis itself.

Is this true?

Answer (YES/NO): NO